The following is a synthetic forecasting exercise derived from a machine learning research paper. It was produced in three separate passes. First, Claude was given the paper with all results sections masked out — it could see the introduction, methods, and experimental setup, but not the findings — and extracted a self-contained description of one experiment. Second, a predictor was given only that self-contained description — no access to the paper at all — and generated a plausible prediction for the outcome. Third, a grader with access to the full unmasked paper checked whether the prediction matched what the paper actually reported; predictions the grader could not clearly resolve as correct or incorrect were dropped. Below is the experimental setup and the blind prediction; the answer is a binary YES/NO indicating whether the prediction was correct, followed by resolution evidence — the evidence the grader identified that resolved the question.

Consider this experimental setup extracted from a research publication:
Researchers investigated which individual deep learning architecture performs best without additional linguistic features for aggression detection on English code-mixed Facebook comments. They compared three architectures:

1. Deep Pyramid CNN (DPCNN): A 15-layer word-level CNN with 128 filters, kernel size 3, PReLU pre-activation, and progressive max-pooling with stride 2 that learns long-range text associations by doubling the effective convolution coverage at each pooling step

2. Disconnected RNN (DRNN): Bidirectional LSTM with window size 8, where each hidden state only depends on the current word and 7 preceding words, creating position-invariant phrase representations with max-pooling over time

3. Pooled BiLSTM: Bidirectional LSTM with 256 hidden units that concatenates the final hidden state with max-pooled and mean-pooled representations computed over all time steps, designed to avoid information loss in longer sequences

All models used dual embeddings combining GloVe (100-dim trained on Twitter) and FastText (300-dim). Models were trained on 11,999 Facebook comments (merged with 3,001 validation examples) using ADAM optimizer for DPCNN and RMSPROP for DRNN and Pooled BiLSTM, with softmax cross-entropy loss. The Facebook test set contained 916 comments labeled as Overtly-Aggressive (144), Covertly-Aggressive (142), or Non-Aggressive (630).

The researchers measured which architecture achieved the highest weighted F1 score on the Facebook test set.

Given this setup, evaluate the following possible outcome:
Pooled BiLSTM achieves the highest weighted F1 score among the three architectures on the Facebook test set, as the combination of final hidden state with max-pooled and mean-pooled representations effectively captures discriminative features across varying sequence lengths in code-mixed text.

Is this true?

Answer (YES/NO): NO